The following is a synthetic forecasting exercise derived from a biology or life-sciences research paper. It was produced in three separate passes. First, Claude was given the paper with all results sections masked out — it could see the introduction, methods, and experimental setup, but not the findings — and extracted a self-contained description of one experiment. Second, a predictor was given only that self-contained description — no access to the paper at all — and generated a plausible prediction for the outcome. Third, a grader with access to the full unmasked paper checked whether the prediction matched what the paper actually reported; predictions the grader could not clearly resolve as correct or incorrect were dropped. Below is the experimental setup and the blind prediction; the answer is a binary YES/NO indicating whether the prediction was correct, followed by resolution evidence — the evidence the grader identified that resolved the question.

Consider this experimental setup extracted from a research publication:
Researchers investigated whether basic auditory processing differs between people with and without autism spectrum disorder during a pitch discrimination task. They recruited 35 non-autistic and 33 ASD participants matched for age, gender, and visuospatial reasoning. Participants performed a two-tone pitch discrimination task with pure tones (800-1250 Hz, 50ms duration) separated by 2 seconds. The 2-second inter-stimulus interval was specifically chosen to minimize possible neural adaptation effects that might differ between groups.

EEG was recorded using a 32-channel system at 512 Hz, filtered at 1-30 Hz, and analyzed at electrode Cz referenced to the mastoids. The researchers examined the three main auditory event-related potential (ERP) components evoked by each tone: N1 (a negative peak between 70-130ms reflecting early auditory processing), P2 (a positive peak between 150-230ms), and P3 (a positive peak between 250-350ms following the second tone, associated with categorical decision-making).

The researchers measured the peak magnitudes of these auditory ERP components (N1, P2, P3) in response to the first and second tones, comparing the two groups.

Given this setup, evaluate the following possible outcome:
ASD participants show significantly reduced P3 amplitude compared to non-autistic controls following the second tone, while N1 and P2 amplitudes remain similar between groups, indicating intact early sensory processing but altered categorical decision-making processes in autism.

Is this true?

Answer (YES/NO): NO